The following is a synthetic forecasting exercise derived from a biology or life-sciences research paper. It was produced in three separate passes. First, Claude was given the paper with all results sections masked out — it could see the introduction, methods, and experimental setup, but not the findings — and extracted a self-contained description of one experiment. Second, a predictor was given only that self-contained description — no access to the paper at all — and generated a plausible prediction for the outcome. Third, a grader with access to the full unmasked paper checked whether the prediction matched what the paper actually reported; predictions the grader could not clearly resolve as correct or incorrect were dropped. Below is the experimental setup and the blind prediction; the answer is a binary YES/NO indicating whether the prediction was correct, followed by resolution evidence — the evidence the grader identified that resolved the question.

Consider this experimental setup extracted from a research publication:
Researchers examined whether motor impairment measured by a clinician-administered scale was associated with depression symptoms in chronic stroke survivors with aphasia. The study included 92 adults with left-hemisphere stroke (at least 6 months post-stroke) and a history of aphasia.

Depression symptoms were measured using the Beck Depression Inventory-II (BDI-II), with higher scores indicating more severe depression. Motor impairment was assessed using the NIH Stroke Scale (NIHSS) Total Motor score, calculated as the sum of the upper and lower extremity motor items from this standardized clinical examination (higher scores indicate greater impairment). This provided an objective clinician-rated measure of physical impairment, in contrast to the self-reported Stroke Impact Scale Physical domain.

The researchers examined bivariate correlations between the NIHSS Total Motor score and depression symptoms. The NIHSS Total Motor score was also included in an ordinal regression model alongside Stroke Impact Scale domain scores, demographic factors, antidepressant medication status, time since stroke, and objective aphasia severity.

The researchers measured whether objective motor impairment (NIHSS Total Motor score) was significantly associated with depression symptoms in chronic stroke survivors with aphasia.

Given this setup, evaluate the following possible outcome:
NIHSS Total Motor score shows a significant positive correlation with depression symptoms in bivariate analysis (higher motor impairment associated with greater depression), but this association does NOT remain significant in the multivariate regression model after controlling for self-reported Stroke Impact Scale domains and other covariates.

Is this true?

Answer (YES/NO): NO